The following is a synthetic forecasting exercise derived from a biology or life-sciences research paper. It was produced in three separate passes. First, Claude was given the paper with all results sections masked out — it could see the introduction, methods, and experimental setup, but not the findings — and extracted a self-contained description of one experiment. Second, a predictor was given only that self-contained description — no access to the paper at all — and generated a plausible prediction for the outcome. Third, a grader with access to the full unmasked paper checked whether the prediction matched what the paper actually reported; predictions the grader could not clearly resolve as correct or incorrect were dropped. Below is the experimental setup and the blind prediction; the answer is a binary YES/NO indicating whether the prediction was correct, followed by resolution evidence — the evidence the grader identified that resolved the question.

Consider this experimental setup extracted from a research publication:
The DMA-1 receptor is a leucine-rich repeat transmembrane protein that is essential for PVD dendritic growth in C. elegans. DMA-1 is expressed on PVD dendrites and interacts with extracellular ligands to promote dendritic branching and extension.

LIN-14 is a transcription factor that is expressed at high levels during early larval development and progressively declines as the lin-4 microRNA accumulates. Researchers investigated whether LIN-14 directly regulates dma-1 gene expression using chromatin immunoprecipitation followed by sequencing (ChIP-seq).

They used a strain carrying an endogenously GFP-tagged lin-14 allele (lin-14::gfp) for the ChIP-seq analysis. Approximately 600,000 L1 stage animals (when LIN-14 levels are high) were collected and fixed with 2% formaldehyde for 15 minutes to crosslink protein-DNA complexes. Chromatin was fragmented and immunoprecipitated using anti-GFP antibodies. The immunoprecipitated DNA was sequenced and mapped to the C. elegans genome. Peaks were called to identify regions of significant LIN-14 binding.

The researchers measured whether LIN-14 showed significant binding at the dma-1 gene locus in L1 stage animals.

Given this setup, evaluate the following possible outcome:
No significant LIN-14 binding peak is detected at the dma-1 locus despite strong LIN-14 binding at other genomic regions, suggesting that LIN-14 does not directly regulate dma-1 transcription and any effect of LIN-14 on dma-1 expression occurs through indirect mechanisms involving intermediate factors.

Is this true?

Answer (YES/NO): NO